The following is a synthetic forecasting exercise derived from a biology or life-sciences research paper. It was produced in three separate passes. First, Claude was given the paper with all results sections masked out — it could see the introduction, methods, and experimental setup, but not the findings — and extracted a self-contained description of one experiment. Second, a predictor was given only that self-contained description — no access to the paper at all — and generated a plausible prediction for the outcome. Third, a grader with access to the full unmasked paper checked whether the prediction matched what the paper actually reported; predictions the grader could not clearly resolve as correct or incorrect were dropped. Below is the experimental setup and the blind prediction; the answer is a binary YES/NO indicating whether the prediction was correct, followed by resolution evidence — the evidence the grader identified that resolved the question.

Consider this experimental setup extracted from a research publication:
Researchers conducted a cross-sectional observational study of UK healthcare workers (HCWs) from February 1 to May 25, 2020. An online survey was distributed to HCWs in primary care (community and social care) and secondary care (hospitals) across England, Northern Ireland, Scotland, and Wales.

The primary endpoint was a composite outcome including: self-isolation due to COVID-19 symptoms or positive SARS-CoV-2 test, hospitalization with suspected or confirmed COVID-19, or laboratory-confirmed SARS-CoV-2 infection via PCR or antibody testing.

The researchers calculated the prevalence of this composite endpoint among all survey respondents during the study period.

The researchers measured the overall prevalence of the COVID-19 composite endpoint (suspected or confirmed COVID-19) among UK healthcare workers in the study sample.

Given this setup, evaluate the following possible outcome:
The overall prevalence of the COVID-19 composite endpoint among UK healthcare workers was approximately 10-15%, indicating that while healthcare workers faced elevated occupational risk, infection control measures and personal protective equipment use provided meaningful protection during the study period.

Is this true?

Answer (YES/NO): NO